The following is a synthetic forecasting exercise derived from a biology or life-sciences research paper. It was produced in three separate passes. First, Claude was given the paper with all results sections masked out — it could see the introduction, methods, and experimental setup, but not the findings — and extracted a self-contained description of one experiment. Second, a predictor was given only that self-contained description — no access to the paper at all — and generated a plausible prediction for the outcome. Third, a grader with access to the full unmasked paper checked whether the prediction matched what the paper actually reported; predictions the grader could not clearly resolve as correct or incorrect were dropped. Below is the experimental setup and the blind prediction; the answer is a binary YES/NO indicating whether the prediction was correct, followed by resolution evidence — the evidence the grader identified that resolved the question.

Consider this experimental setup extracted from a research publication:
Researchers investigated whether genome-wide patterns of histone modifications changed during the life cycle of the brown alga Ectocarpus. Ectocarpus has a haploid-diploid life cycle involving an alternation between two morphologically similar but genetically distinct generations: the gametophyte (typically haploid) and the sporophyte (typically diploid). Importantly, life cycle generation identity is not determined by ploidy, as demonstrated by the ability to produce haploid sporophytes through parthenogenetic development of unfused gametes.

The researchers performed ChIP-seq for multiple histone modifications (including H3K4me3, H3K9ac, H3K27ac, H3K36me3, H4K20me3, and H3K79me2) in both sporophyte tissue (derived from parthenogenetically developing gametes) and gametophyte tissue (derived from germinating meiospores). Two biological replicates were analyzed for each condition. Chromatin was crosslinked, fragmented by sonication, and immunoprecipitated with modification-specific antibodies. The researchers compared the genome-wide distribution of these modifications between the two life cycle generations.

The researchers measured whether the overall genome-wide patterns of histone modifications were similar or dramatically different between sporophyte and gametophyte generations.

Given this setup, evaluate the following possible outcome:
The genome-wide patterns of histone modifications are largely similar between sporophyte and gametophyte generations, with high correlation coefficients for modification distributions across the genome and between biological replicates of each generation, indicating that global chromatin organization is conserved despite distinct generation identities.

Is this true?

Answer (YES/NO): YES